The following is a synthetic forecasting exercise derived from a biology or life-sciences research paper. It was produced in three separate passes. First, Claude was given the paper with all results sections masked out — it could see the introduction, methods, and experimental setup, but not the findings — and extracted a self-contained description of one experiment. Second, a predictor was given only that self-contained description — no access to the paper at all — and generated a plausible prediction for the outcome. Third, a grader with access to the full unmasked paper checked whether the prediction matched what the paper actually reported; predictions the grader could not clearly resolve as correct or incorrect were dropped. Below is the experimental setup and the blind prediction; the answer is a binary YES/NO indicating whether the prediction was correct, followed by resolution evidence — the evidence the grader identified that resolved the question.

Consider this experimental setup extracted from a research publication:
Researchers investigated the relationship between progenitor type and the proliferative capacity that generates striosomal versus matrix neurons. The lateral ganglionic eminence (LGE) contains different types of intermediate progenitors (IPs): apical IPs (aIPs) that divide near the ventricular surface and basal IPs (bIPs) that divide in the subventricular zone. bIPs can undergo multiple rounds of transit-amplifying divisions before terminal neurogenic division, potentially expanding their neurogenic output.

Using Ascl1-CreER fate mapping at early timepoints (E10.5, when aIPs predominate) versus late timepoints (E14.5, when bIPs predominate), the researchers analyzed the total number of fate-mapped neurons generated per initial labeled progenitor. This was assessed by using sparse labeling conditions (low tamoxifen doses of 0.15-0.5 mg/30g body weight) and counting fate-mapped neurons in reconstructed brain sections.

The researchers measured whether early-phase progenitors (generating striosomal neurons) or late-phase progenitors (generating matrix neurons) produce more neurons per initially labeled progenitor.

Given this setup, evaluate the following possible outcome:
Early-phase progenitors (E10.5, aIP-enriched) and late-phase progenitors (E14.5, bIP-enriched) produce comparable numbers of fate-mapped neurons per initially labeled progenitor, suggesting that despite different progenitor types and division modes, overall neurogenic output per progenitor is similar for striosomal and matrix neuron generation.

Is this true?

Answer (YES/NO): NO